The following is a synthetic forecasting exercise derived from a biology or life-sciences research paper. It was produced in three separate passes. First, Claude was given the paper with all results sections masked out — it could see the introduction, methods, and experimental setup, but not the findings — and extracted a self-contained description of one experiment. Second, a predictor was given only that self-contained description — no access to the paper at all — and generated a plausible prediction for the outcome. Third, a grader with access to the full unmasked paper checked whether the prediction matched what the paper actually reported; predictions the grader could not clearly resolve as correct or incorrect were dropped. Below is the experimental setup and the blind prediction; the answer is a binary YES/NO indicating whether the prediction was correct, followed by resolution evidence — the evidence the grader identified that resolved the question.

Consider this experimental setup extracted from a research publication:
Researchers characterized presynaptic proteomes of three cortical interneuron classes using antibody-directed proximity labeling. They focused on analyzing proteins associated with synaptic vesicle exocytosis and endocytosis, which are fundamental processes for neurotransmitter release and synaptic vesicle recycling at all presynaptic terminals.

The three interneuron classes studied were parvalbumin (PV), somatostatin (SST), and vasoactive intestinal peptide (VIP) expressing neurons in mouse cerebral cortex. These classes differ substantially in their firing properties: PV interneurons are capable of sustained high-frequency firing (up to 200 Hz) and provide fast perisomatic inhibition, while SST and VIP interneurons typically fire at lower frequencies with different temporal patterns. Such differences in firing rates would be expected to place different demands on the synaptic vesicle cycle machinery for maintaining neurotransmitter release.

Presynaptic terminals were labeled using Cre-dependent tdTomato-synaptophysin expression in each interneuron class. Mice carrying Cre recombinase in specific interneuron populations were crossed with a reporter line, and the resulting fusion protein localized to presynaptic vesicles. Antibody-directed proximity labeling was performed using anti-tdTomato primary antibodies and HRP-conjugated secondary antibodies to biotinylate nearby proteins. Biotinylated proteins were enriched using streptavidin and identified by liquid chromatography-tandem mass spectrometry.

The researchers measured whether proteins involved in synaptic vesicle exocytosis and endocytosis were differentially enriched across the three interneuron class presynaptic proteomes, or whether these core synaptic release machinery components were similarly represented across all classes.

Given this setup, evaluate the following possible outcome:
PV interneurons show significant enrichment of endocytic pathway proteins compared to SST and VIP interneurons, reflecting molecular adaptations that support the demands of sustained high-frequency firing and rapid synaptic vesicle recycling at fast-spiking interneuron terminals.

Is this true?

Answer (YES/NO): NO